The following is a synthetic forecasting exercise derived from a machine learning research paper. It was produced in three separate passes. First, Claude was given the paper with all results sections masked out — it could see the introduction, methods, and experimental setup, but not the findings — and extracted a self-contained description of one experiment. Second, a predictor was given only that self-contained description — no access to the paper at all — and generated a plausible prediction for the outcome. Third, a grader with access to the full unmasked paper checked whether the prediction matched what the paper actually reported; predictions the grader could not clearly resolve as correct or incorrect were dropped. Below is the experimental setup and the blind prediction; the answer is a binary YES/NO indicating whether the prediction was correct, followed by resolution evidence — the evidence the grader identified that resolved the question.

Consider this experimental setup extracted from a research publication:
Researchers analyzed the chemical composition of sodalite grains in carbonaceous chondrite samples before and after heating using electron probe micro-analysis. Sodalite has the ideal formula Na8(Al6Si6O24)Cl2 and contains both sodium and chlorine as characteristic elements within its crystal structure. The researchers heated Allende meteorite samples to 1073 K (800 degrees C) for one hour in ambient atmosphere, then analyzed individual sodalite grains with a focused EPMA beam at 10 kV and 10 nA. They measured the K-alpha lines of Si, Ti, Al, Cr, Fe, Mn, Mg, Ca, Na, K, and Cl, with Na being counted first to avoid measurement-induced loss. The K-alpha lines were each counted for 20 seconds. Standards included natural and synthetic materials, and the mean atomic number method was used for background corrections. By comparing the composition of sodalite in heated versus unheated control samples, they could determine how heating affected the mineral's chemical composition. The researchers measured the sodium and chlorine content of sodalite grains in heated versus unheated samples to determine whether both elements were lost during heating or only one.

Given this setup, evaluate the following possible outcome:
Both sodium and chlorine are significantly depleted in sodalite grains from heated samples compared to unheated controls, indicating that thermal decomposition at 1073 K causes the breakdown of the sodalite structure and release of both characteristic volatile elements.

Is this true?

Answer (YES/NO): NO